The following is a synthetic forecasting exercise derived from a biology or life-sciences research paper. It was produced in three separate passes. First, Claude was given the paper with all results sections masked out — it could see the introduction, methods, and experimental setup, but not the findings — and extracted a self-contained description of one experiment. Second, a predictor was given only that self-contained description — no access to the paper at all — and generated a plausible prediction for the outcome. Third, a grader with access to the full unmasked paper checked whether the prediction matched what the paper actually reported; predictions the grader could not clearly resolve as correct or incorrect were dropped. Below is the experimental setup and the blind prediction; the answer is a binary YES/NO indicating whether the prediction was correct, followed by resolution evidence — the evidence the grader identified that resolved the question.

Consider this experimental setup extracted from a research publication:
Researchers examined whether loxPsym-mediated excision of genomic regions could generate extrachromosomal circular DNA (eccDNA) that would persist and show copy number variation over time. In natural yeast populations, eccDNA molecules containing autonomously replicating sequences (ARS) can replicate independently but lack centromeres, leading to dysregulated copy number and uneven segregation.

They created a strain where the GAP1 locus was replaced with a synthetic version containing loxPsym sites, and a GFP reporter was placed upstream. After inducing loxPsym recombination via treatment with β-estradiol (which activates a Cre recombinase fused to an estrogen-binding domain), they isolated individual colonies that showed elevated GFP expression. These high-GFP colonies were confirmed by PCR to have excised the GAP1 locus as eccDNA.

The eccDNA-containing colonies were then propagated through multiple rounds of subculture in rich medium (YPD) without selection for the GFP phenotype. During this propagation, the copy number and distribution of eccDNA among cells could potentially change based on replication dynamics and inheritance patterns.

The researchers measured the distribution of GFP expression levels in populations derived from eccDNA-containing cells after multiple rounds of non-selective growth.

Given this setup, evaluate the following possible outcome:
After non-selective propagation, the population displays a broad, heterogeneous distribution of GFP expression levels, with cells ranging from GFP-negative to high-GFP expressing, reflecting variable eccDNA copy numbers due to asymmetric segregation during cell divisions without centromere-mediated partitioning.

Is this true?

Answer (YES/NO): YES